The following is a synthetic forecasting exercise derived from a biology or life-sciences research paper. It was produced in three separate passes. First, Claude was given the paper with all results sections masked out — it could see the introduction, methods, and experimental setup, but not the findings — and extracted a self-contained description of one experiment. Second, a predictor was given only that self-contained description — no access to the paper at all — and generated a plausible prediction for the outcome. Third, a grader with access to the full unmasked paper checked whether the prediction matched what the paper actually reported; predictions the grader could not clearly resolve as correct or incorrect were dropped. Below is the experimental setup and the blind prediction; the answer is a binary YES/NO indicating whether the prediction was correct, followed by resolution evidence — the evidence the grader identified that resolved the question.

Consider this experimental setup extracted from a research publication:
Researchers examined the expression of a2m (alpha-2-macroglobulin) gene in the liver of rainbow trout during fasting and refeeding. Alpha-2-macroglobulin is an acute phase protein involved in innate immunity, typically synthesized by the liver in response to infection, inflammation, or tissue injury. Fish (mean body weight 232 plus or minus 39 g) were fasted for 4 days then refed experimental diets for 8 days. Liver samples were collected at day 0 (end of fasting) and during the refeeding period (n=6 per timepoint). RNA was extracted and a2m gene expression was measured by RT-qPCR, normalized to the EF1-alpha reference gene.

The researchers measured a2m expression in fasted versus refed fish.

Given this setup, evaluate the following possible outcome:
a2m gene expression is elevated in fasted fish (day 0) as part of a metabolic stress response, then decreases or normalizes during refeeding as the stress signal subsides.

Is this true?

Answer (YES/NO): YES